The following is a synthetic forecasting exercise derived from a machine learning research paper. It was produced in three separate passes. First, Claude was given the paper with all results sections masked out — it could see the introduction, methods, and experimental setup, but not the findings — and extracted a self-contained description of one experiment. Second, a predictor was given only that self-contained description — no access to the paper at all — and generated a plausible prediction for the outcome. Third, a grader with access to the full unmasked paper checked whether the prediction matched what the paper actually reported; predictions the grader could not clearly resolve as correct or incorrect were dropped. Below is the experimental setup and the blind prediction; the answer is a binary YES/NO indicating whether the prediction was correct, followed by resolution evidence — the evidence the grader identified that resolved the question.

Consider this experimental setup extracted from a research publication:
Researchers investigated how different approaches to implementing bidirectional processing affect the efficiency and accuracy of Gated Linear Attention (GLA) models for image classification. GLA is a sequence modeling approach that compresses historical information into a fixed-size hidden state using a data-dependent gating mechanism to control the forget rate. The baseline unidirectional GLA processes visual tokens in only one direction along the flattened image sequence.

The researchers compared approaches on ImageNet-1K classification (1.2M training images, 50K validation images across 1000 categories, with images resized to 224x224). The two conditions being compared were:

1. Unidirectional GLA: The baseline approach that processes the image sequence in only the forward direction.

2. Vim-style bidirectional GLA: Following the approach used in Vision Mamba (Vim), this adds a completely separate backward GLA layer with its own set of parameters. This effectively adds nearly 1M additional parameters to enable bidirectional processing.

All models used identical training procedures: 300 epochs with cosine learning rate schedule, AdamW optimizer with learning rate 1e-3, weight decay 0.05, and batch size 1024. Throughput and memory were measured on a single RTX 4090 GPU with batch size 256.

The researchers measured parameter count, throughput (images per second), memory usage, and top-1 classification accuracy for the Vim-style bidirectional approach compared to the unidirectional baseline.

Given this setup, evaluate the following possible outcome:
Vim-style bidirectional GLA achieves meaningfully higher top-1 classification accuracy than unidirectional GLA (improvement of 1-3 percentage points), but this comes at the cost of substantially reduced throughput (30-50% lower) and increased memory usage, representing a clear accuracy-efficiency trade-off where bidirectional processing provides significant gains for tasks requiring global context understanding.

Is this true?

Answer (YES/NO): NO